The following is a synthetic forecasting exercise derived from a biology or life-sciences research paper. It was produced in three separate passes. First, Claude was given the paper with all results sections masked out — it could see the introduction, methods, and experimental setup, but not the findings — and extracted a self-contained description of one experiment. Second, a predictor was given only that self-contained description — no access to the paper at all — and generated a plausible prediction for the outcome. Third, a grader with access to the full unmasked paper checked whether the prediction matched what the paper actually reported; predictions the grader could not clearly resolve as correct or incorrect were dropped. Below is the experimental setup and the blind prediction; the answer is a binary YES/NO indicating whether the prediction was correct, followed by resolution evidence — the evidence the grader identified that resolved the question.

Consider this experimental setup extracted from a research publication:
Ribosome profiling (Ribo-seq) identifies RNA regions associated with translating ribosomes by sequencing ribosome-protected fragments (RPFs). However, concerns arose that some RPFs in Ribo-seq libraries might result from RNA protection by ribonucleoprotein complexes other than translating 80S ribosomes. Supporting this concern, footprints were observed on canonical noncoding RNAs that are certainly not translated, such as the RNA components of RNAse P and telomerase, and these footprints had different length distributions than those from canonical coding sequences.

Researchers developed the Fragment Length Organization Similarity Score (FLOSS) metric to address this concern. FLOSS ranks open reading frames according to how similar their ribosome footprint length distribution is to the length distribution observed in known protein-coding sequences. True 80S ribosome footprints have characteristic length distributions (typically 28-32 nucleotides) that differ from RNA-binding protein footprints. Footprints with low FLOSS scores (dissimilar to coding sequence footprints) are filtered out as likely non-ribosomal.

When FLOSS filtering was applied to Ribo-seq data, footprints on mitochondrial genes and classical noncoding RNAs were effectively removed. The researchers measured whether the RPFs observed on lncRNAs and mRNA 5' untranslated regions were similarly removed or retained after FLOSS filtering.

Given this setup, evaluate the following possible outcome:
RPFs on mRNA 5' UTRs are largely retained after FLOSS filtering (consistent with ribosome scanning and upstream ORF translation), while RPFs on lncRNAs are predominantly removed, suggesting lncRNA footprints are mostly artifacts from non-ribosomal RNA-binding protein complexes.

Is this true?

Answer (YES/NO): NO